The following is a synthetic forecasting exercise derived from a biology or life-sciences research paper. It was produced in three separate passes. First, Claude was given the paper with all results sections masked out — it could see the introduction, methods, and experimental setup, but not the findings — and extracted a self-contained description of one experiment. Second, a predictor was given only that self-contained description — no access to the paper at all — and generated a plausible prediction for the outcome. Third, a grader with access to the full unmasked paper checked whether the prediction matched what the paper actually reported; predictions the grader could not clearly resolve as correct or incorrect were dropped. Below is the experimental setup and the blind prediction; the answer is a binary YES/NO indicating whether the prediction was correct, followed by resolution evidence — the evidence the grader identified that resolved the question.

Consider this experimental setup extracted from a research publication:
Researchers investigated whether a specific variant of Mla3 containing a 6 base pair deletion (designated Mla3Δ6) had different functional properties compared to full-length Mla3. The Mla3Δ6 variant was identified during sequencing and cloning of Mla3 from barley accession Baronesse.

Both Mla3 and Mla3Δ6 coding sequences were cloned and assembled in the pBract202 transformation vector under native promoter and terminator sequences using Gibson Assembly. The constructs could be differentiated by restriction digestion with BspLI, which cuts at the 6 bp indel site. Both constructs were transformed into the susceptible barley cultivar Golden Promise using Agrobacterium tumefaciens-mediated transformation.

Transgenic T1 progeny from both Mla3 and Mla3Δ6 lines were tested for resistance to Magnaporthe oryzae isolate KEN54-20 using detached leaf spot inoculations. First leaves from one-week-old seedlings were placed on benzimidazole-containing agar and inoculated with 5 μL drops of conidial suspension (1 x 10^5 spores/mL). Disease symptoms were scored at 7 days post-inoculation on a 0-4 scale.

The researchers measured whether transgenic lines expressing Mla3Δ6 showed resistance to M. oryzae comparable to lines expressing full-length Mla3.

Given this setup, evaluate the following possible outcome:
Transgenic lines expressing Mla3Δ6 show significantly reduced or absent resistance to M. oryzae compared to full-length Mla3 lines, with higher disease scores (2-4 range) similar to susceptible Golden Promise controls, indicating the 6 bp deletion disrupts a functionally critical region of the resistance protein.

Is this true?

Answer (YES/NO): YES